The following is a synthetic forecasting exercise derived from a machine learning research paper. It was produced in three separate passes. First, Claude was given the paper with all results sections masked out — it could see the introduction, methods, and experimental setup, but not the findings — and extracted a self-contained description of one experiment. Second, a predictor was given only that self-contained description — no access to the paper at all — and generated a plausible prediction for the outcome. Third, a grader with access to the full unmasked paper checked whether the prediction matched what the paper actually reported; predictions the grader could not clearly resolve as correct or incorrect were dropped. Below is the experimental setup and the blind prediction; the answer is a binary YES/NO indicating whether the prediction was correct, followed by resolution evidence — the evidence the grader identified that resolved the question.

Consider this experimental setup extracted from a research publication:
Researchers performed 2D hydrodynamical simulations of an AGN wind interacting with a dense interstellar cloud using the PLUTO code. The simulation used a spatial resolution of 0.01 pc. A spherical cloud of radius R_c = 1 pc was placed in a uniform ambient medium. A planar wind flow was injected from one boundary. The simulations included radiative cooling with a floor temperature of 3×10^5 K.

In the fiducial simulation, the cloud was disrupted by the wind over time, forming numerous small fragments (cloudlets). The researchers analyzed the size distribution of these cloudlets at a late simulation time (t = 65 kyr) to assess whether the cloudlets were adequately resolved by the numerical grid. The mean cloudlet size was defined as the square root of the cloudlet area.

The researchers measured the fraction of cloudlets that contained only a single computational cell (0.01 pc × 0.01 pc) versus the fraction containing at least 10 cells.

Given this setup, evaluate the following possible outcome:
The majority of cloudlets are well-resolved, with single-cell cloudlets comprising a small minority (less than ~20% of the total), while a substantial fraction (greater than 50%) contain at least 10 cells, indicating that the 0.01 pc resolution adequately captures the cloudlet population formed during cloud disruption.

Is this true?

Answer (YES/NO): YES